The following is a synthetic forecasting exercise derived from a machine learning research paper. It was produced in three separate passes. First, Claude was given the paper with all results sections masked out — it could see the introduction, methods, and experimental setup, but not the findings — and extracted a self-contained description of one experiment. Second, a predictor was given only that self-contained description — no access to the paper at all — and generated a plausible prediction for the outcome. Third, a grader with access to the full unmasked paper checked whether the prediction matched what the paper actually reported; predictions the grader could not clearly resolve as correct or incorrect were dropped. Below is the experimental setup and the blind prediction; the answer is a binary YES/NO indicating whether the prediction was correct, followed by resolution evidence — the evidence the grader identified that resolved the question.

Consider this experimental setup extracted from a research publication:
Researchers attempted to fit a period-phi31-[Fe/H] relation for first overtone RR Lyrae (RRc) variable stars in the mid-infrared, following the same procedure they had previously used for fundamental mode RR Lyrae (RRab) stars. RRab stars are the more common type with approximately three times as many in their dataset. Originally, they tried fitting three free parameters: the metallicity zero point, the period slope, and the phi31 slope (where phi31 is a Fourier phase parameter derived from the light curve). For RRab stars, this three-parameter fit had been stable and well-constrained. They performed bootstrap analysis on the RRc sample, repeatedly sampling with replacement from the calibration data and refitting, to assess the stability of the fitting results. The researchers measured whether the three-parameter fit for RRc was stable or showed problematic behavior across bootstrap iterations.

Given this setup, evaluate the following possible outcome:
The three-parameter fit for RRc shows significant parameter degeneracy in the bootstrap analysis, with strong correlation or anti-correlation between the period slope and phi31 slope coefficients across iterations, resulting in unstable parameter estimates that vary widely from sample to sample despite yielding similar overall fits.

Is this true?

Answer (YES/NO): YES